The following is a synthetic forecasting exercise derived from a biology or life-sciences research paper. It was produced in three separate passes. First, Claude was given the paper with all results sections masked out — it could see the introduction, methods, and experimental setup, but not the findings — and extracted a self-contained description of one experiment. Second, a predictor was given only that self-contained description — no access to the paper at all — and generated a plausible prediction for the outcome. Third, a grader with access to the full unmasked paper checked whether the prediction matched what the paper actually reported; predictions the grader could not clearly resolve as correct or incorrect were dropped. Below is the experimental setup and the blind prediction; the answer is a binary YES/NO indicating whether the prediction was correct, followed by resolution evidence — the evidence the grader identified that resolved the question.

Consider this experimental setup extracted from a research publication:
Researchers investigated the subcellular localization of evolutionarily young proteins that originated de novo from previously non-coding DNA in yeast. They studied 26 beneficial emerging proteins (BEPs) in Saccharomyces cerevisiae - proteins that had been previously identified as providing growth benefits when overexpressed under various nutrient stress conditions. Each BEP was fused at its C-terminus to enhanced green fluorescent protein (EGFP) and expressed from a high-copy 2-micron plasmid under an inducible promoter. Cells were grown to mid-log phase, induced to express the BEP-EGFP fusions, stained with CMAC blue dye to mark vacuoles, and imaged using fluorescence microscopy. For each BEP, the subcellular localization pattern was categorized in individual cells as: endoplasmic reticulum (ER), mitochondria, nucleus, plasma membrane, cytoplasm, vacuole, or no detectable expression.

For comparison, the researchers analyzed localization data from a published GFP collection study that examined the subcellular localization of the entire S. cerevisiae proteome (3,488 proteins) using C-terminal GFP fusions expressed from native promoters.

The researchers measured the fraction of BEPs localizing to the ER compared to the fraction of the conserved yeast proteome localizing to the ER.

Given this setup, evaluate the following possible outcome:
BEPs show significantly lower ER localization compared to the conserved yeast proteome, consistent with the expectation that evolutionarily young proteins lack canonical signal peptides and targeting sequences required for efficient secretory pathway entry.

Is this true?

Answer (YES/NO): NO